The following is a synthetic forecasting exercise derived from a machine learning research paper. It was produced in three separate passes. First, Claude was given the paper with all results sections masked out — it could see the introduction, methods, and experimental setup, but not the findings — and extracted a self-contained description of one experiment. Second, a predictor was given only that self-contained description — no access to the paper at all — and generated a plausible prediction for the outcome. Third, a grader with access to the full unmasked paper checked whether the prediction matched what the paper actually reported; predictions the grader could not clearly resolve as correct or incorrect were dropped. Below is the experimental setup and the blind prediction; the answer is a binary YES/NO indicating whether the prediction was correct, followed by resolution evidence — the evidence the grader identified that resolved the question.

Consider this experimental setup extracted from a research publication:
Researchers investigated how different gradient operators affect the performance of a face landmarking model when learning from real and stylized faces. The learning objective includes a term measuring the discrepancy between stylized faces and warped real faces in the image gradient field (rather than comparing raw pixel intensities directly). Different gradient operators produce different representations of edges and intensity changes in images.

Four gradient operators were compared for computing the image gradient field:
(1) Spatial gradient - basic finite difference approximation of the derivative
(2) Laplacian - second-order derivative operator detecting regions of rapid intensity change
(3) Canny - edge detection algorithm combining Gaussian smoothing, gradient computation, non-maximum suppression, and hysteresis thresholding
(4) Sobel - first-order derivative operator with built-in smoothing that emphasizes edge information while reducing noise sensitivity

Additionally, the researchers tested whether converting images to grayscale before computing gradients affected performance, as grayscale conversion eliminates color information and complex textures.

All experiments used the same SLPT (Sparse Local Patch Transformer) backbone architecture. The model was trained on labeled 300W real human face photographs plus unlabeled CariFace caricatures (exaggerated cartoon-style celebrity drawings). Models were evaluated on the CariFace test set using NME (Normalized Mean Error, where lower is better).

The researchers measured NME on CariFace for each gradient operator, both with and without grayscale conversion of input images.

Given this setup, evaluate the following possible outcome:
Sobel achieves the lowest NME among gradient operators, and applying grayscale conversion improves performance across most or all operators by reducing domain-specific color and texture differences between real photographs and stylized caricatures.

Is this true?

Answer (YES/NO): YES